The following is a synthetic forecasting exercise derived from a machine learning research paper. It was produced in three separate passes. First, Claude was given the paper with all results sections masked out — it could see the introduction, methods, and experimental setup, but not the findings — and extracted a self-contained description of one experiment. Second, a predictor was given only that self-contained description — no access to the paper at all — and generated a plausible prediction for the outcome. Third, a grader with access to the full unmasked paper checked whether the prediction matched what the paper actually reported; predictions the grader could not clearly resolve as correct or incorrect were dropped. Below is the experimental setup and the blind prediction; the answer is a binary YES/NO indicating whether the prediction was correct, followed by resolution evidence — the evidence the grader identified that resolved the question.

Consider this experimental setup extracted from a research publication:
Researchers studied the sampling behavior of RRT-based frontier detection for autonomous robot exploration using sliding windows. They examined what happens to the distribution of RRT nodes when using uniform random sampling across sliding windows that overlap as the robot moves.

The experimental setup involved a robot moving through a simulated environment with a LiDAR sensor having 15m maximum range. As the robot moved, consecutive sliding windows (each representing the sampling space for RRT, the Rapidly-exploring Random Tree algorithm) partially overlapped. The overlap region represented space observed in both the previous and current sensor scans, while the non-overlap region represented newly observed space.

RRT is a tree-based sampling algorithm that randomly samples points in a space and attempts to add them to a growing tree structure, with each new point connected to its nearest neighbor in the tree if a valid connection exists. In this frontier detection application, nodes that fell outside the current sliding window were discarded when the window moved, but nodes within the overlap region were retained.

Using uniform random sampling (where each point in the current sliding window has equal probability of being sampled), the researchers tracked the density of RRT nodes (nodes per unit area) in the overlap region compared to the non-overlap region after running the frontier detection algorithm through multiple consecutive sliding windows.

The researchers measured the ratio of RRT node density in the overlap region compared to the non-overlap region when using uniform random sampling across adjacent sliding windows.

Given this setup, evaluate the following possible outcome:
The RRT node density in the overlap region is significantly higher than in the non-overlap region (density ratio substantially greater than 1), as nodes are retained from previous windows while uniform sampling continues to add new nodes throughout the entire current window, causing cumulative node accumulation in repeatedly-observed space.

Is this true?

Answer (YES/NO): YES